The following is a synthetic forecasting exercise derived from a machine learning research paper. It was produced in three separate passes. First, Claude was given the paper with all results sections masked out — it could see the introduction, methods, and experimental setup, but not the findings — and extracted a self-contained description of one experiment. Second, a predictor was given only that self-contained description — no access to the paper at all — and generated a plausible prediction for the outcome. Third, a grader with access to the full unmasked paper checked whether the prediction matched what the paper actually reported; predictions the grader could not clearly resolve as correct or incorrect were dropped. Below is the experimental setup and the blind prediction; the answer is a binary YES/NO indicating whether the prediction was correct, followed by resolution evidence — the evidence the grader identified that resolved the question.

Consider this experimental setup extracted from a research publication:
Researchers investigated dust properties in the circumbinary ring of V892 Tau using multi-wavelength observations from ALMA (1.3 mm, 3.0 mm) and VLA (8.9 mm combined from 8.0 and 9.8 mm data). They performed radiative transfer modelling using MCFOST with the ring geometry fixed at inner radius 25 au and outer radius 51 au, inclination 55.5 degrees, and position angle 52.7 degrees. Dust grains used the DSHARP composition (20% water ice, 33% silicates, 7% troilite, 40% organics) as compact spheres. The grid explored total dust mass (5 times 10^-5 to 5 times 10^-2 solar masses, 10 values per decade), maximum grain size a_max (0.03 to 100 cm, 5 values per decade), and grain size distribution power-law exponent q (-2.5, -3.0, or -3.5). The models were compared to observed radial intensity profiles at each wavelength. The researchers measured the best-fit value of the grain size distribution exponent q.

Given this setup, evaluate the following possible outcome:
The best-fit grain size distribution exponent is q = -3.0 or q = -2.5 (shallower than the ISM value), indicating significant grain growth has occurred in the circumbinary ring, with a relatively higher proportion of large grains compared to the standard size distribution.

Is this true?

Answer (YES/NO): NO